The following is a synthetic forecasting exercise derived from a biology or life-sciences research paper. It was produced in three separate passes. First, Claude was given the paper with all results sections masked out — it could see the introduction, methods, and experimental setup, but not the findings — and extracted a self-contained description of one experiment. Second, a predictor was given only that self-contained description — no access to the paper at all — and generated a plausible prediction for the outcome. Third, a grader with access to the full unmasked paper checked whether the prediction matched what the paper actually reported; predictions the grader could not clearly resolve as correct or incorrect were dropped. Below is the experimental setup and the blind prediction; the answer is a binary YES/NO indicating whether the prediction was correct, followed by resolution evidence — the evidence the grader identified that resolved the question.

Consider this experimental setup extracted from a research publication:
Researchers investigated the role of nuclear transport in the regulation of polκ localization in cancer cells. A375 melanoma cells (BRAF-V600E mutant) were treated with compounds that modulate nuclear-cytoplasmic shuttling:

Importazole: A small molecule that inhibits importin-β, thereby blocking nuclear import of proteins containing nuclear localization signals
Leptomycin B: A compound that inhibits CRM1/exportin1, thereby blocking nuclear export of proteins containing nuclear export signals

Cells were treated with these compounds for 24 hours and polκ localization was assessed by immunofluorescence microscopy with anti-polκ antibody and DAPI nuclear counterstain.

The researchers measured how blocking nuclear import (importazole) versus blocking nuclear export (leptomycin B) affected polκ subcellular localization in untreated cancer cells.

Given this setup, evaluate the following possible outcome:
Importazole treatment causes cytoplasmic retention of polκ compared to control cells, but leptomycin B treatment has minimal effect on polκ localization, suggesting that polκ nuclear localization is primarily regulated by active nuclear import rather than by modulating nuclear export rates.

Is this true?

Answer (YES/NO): NO